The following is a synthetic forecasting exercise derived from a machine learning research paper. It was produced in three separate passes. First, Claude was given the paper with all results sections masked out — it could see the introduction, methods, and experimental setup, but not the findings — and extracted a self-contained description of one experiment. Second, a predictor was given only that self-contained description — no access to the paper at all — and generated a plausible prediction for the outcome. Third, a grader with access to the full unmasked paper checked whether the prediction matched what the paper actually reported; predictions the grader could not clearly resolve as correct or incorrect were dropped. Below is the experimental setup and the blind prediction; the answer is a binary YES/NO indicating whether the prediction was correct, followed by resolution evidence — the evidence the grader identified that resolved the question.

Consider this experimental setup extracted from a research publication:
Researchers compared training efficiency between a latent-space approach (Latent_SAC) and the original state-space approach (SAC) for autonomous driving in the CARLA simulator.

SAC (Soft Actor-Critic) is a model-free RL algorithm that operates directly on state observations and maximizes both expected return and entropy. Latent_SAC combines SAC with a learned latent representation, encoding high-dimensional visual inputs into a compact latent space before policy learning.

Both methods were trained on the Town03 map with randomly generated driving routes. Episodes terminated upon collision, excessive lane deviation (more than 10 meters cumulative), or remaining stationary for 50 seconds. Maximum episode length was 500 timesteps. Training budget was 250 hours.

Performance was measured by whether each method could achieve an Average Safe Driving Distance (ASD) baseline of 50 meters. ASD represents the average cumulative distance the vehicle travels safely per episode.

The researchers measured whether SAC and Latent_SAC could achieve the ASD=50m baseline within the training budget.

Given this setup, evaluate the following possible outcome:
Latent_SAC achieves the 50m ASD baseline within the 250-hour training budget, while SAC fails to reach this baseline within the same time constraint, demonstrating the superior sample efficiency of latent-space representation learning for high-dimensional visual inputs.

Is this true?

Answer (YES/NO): YES